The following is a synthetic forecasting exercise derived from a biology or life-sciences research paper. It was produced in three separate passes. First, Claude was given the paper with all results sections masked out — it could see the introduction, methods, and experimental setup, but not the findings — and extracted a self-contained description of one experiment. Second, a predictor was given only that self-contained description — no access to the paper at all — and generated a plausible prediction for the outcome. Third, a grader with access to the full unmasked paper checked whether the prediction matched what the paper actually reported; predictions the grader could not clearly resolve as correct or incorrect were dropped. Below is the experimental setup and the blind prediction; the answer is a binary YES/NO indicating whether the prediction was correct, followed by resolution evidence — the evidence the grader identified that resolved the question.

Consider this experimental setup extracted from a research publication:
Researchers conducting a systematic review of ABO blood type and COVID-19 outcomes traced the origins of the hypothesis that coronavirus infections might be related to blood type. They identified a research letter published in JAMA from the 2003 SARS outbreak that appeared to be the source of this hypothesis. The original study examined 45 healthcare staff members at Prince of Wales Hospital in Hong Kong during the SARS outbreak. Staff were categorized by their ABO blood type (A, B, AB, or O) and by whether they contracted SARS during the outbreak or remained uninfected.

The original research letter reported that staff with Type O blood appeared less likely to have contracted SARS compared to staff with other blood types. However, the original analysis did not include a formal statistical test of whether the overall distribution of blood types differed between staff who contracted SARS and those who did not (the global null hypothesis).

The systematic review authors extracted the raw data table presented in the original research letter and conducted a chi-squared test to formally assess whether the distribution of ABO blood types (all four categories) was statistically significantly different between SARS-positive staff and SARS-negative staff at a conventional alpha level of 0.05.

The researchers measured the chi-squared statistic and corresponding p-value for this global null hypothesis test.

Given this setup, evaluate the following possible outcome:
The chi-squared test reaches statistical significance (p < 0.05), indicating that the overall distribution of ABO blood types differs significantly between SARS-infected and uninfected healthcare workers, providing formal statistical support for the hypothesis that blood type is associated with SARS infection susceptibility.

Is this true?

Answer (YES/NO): NO